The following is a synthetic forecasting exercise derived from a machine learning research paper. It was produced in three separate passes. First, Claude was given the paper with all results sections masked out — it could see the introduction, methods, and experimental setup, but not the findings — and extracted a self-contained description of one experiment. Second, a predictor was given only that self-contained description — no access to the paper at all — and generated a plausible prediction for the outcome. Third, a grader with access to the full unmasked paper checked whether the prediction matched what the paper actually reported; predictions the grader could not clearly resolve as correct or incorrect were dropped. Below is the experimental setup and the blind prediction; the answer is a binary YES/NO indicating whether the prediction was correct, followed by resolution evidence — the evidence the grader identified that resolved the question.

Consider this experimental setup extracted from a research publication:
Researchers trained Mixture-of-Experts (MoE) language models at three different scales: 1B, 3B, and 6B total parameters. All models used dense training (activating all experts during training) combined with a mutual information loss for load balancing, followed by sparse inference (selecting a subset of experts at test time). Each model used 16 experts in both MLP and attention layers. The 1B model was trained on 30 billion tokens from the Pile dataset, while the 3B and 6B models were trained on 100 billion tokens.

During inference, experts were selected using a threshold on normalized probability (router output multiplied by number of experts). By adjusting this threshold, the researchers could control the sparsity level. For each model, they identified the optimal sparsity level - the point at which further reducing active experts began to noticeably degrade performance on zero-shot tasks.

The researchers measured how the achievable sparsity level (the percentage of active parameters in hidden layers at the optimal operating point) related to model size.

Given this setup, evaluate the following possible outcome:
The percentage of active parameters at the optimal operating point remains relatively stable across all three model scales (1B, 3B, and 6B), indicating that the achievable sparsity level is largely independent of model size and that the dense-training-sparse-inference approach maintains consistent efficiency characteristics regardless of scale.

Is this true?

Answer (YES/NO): NO